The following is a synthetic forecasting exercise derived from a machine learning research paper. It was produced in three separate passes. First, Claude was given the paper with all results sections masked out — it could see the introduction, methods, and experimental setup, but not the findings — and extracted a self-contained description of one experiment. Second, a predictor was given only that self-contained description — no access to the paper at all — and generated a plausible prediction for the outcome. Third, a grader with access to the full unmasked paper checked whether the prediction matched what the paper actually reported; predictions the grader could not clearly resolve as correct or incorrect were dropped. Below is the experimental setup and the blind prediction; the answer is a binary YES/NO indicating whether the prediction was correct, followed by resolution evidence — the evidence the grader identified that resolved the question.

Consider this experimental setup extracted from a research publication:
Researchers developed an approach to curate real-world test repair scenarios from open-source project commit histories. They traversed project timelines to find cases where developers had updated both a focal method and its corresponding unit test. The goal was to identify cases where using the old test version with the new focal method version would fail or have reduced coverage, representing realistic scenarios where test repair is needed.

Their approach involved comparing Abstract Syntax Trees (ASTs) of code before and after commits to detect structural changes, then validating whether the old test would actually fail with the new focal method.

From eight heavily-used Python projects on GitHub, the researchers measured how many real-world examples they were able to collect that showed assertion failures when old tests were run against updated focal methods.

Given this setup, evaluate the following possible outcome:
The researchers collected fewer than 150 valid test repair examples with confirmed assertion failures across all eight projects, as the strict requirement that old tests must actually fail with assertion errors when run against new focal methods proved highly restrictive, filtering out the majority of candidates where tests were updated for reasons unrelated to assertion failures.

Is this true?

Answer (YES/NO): YES